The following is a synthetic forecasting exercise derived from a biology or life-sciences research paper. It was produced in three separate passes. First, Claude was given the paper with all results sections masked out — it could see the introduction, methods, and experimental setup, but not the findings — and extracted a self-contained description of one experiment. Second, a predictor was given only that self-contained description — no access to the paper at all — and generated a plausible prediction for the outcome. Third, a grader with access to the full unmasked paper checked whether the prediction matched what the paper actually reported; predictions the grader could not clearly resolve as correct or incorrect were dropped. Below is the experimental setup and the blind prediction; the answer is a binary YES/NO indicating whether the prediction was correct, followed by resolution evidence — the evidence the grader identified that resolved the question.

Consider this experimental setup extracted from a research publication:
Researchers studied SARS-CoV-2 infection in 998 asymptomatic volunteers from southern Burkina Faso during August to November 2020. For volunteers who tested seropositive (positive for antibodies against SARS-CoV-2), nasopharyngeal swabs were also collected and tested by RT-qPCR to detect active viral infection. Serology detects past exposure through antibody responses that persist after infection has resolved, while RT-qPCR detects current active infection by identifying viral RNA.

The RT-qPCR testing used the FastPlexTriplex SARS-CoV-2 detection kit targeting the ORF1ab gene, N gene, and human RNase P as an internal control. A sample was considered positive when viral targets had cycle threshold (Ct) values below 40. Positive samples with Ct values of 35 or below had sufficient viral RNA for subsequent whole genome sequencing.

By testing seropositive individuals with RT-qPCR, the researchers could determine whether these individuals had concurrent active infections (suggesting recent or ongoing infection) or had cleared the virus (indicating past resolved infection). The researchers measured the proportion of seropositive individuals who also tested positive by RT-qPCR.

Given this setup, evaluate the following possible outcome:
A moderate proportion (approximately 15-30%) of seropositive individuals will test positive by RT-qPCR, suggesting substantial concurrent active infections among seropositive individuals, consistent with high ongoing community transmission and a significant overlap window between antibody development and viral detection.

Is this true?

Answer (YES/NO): YES